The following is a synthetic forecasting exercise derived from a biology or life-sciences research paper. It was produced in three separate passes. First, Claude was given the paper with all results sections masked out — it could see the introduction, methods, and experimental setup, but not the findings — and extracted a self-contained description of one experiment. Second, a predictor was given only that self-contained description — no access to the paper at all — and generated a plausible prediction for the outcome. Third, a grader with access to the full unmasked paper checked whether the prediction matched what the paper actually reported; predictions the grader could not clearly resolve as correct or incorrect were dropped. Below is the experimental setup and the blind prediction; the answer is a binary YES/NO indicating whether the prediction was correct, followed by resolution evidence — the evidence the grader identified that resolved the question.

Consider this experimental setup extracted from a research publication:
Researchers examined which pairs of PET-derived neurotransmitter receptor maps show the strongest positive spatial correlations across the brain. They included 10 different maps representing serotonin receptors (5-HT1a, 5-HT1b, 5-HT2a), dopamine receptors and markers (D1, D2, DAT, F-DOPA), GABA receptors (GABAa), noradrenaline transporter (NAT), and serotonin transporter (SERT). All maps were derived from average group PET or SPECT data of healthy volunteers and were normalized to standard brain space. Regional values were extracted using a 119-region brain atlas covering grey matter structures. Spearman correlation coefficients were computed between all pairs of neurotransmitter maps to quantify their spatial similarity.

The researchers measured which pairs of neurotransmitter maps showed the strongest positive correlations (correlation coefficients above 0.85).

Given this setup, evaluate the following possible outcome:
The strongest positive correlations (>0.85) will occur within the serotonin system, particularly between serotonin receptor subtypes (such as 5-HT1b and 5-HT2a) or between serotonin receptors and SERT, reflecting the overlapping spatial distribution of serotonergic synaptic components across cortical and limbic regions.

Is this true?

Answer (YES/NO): NO